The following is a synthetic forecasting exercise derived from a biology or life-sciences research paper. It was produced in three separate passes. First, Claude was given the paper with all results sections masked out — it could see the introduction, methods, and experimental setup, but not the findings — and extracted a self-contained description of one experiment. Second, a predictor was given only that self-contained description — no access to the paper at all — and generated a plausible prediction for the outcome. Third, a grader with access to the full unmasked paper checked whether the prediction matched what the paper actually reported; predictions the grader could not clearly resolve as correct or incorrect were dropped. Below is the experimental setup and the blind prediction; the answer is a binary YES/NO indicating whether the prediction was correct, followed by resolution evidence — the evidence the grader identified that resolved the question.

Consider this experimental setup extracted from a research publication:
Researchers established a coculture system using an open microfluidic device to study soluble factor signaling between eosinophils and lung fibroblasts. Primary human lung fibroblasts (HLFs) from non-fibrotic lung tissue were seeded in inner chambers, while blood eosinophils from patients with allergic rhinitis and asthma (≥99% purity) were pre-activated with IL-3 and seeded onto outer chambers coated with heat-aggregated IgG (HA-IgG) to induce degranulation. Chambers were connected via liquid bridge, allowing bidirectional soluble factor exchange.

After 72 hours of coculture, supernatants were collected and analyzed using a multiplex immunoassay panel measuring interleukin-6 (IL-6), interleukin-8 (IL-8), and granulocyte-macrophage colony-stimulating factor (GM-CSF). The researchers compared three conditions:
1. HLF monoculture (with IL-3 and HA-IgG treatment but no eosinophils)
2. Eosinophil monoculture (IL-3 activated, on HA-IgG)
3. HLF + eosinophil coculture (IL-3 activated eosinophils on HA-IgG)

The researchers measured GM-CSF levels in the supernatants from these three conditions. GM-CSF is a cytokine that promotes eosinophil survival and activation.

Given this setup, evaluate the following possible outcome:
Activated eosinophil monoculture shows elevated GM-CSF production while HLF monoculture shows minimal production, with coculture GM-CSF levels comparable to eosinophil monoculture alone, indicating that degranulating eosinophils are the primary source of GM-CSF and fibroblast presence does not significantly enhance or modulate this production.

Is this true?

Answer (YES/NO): NO